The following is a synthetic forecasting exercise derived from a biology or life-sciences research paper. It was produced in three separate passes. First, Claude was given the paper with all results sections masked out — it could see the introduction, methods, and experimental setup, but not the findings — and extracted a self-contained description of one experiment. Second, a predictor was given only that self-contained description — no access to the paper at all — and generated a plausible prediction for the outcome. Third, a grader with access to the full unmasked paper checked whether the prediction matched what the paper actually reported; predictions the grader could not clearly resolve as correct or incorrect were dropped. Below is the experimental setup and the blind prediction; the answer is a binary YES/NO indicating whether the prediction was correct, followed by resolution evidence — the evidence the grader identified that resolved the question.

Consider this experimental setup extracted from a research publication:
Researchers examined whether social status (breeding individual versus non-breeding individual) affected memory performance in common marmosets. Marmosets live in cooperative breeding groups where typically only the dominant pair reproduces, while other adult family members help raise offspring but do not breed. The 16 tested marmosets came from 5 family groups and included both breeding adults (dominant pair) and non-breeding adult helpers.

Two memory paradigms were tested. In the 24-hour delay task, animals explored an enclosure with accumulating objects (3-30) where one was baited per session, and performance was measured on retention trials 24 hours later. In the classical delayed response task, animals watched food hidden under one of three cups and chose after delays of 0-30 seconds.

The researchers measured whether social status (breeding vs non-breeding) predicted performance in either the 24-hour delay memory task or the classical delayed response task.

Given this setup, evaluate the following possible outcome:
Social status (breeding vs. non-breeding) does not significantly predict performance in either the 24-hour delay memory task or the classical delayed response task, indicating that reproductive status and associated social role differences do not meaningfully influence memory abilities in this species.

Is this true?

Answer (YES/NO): YES